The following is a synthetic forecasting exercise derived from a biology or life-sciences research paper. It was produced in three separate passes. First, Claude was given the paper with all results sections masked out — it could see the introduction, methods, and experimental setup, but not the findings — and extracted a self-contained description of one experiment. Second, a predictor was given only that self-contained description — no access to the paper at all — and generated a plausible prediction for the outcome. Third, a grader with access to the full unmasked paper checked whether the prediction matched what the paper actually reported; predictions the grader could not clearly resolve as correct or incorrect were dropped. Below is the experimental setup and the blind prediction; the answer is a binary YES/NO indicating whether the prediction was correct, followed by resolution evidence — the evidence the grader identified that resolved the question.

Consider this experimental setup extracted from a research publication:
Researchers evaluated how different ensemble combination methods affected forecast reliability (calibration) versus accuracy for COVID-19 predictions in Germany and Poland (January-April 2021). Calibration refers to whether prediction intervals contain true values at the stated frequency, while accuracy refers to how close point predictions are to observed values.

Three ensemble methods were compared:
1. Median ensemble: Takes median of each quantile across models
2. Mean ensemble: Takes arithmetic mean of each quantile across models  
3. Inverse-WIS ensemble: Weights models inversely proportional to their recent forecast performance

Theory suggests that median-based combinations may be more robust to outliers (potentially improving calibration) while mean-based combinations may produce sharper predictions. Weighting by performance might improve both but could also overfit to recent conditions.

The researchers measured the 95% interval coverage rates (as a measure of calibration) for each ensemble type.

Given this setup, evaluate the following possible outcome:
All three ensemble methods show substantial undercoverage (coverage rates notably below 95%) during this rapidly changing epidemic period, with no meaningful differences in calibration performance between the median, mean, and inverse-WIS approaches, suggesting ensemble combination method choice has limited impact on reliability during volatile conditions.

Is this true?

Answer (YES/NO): NO